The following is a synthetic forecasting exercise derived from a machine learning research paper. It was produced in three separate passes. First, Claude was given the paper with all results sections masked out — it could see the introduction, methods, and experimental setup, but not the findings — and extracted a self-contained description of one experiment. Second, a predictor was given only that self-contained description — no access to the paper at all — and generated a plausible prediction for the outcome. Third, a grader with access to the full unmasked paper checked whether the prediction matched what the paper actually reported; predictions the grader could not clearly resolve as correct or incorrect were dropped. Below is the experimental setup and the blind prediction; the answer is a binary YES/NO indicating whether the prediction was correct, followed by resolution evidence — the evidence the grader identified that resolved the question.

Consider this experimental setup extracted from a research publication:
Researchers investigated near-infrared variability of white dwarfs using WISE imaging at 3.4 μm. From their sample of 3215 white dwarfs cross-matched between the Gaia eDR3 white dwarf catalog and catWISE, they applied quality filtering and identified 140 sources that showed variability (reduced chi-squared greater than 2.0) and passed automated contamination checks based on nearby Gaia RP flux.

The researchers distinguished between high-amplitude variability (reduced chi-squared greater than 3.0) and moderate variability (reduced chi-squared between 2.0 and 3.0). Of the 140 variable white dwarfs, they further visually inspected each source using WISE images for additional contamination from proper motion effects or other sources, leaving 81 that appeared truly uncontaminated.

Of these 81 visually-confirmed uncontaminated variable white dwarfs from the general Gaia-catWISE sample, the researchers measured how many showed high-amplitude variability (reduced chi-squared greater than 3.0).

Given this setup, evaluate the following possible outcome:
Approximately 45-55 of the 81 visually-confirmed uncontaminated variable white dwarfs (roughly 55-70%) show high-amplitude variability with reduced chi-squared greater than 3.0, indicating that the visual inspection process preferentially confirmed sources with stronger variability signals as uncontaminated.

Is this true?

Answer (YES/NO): NO